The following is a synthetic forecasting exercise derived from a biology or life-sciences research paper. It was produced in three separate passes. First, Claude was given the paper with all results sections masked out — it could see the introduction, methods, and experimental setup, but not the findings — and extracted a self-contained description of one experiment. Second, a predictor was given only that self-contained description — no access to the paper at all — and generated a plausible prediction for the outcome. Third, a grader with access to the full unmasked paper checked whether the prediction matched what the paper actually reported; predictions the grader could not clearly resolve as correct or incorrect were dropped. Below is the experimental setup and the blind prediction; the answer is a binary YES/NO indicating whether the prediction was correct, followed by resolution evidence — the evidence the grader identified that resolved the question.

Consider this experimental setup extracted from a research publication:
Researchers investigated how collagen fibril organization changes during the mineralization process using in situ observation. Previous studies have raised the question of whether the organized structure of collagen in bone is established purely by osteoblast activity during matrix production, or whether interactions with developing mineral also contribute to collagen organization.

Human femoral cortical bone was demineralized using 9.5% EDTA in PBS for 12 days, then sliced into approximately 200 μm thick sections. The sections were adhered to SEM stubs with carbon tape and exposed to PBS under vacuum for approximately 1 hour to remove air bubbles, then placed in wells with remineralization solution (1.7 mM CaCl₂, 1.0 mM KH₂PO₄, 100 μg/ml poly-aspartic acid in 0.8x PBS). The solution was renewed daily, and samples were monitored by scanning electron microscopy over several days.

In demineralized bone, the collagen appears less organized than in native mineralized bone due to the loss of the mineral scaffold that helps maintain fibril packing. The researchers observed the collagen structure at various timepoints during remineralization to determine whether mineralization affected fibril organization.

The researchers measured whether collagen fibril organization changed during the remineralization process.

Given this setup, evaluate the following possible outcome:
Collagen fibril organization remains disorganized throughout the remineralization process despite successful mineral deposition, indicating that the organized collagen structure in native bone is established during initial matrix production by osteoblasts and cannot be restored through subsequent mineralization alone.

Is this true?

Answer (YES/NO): NO